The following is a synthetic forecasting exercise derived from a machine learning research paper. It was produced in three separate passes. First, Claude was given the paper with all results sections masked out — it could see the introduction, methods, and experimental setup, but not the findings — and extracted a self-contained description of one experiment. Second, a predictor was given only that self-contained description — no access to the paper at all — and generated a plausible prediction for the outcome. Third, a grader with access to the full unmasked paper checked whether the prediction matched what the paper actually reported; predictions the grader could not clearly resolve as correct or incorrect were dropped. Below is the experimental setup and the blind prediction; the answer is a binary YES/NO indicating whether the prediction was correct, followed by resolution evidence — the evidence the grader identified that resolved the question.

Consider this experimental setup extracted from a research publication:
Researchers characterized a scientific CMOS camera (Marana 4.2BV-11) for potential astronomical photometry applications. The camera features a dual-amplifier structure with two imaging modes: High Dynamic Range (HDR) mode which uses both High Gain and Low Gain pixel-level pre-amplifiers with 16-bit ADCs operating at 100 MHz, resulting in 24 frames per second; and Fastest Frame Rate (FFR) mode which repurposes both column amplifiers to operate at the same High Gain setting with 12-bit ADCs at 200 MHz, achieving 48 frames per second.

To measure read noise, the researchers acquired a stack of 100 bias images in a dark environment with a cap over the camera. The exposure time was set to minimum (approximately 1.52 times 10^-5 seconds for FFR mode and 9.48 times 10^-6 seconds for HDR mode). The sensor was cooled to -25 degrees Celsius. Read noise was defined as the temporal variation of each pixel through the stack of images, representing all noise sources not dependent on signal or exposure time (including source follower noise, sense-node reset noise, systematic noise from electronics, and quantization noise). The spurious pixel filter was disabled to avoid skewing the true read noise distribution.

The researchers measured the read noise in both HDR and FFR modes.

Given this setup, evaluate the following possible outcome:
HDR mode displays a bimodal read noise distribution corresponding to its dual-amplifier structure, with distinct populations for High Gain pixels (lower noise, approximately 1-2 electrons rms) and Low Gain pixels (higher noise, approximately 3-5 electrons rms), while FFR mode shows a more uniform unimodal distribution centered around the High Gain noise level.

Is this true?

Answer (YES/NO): NO